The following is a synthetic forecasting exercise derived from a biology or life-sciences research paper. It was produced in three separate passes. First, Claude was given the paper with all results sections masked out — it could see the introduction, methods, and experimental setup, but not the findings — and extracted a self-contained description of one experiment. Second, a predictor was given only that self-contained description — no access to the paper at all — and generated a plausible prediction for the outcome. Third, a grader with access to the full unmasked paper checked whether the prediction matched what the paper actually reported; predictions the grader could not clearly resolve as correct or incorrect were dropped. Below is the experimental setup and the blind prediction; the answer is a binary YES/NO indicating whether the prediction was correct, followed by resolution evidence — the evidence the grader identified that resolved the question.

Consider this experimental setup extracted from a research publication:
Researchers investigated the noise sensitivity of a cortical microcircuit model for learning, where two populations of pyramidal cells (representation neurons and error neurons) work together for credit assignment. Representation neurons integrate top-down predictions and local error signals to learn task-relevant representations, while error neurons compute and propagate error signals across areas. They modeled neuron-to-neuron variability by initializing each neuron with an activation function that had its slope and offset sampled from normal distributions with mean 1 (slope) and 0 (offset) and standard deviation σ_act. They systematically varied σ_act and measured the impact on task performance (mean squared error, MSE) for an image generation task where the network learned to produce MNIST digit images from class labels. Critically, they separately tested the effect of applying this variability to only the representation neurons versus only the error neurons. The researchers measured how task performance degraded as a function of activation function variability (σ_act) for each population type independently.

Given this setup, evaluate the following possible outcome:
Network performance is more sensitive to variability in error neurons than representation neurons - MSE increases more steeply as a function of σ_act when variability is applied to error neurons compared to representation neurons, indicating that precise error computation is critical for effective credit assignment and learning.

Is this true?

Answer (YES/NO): YES